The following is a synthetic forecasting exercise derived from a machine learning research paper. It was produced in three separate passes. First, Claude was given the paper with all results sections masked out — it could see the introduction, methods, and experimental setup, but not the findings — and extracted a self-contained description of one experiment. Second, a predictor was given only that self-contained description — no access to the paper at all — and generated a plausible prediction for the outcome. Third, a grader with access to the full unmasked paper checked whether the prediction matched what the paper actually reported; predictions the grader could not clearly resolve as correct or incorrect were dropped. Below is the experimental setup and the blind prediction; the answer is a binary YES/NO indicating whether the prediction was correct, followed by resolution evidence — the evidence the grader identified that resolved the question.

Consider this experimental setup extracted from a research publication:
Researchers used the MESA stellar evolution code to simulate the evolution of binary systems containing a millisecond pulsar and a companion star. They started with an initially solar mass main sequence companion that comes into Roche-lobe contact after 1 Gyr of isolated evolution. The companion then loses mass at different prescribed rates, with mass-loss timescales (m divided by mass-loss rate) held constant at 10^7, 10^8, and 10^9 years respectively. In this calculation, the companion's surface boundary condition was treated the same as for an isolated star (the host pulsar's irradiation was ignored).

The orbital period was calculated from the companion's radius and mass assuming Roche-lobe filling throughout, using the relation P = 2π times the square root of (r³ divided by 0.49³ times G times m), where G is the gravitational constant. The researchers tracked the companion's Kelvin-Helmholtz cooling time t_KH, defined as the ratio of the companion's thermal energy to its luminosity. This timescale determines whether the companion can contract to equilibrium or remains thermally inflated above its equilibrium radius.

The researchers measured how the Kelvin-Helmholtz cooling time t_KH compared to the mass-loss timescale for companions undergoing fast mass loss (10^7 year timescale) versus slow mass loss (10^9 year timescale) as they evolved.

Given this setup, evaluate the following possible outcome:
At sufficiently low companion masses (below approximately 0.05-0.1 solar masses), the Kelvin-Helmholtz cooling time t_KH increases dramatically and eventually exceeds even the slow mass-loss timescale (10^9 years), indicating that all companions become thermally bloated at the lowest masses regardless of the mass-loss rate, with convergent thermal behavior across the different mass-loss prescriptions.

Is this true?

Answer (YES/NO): NO